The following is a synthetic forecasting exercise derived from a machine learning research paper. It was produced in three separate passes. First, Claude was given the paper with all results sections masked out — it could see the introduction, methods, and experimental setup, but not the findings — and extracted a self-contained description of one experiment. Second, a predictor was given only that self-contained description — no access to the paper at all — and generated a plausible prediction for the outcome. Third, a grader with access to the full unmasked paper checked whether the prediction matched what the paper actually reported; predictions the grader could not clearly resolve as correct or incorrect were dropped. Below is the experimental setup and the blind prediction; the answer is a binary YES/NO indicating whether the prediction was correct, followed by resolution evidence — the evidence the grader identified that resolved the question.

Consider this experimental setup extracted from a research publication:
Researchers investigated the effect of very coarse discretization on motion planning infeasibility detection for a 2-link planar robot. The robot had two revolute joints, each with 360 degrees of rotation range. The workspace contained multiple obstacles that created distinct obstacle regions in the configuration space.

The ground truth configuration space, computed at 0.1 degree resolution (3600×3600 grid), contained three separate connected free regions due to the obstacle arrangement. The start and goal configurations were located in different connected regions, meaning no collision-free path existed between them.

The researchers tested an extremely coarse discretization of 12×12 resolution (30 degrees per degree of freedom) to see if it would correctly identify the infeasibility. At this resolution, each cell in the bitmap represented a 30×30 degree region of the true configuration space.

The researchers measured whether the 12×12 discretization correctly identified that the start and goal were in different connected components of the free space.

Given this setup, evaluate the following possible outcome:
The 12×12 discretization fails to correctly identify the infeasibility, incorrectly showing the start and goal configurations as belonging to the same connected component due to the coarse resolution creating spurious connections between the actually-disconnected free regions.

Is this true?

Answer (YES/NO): YES